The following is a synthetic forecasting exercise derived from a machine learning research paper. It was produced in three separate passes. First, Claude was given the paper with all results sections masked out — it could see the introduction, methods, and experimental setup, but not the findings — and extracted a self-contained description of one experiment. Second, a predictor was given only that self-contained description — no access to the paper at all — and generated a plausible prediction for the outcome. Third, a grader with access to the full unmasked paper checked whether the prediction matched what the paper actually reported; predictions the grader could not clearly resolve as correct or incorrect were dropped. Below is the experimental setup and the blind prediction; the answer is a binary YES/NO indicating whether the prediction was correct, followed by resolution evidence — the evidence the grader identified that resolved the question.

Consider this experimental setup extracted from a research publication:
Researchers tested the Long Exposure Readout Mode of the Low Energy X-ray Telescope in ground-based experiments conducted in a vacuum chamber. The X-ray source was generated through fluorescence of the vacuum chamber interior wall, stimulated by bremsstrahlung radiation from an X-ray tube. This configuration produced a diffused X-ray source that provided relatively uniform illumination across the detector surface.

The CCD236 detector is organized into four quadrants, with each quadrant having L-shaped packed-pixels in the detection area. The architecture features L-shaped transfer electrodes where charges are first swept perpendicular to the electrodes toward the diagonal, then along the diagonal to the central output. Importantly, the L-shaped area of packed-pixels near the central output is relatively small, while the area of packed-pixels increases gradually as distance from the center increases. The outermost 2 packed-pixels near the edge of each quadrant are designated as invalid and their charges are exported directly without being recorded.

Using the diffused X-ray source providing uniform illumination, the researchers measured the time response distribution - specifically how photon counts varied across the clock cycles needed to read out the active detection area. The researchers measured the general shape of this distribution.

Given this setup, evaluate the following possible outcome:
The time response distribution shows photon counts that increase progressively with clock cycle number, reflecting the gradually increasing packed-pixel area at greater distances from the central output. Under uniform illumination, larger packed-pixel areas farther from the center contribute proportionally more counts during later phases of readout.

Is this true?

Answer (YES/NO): YES